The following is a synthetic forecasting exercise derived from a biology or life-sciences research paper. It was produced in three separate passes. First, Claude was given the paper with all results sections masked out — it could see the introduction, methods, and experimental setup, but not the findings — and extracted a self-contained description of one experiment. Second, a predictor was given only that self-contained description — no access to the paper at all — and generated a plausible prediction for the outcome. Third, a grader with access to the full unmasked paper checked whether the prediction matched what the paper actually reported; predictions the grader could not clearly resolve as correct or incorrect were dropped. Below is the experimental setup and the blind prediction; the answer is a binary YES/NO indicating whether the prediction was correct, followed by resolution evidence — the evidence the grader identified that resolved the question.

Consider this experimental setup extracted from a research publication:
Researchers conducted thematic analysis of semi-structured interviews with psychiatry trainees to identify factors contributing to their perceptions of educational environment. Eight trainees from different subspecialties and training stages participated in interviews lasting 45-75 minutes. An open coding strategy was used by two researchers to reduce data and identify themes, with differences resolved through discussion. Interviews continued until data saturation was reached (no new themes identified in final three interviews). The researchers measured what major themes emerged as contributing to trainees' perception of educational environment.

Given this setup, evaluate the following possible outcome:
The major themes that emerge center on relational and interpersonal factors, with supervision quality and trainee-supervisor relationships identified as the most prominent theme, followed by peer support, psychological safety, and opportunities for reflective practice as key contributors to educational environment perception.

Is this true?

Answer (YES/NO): NO